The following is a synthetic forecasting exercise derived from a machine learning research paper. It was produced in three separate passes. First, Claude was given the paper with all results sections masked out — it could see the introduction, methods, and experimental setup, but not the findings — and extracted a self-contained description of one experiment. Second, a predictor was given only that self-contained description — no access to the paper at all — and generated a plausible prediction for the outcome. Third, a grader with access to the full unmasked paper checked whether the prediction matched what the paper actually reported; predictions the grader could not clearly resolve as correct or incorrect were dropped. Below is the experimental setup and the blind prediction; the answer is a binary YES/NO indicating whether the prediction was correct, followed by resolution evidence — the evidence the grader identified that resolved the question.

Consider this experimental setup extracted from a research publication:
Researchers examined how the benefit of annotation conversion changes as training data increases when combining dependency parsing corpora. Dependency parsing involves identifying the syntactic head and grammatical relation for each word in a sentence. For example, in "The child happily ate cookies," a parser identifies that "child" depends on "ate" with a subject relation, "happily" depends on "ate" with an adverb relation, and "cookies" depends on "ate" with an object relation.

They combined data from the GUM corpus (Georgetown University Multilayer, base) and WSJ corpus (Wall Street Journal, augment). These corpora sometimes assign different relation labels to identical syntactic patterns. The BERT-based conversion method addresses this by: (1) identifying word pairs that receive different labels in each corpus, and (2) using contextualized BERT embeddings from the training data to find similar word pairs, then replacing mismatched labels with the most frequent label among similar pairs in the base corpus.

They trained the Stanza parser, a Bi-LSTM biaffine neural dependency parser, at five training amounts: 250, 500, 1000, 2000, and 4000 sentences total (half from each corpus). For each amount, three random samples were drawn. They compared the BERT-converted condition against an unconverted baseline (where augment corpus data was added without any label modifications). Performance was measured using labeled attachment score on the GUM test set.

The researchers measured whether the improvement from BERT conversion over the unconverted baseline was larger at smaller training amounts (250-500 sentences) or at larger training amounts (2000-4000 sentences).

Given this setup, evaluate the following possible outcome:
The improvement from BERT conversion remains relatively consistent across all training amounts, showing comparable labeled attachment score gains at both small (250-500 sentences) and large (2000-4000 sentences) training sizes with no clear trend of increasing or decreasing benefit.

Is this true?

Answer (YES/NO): NO